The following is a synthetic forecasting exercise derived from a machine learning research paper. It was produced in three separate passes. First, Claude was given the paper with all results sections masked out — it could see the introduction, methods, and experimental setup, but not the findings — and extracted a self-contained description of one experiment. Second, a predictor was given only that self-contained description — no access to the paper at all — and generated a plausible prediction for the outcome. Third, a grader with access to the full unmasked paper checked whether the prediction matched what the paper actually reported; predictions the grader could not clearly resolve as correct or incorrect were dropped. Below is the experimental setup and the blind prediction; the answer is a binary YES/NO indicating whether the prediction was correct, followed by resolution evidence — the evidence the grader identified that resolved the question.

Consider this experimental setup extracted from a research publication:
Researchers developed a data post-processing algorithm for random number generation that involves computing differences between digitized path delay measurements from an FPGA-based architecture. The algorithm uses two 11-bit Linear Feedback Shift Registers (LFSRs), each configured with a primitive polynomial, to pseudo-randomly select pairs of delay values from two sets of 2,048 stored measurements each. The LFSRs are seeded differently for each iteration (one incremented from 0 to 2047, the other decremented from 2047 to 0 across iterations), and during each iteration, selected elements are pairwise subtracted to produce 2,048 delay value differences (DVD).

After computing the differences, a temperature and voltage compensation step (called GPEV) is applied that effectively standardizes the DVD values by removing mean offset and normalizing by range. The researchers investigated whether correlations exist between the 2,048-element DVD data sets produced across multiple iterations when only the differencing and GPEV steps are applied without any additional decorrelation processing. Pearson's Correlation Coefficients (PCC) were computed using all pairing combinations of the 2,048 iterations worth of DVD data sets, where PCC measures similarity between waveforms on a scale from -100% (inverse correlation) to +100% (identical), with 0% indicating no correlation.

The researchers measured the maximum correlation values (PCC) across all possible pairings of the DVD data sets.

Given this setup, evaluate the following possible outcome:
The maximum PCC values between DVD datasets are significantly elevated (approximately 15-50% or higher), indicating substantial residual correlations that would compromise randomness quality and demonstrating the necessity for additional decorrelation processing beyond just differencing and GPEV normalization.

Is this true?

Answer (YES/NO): YES